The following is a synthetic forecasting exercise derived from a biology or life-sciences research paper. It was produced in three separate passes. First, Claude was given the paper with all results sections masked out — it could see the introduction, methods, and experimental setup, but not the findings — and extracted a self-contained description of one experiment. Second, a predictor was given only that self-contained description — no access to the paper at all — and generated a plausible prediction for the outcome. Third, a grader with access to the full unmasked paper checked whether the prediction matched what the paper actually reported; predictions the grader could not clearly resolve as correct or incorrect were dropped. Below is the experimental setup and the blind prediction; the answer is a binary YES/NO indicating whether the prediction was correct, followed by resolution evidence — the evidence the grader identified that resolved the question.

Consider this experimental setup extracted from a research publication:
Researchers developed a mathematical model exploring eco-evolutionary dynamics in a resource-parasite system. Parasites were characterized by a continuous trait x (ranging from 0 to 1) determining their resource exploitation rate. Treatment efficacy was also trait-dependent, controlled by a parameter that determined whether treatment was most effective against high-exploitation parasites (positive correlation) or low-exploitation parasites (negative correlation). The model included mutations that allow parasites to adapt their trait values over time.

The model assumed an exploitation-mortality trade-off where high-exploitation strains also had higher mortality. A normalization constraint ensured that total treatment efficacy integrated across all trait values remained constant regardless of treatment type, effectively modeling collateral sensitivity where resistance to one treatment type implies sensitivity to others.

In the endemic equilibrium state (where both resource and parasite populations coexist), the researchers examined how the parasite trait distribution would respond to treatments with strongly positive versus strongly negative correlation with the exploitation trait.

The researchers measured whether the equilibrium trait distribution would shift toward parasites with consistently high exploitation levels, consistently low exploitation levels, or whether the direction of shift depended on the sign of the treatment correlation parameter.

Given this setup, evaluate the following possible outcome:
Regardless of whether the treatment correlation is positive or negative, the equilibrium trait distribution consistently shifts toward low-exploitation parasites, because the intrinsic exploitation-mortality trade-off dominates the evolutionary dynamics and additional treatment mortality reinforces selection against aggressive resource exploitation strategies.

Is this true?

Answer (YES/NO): NO